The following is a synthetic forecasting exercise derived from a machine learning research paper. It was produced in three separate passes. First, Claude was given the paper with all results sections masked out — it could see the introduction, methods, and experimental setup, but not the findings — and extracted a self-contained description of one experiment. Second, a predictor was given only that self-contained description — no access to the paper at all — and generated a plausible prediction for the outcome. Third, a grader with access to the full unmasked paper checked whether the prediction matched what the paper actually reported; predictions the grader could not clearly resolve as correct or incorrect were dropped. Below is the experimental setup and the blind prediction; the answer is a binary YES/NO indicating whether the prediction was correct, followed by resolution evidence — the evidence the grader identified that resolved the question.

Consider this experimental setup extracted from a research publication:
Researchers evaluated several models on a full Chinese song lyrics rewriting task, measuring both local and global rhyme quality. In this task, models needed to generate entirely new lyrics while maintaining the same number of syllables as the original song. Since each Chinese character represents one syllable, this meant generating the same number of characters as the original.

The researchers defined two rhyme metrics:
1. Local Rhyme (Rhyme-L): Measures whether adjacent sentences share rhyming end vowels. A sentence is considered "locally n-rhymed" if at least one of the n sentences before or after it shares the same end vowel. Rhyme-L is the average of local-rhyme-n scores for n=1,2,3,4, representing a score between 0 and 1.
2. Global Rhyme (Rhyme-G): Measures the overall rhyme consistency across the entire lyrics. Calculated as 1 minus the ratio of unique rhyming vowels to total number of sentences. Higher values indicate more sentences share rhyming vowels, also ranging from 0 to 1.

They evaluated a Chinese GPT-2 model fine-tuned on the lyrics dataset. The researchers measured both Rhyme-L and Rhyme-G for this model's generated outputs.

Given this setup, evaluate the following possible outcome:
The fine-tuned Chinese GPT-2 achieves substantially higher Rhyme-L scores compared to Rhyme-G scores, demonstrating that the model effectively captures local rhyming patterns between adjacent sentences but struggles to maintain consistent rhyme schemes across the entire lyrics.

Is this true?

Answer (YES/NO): NO